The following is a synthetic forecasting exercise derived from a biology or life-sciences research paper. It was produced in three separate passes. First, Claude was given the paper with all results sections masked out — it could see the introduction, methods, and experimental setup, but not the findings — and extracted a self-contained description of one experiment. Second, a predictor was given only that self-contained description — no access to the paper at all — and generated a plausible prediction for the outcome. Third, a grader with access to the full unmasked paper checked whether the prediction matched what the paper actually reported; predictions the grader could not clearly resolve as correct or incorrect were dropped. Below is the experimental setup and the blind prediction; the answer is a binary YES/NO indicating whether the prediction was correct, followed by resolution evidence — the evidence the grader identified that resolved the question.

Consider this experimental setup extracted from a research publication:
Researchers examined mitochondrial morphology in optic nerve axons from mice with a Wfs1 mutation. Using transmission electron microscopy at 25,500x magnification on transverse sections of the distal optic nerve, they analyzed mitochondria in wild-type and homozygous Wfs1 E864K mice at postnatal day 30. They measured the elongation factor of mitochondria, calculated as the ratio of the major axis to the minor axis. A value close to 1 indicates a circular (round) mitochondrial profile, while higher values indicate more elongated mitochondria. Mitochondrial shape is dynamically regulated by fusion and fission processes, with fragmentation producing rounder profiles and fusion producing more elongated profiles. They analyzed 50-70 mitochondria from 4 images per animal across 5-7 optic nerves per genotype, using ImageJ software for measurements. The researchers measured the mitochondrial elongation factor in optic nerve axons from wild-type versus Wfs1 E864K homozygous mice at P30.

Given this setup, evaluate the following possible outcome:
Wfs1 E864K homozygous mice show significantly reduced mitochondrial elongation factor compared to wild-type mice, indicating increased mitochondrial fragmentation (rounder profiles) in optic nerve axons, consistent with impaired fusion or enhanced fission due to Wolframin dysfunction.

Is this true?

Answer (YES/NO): NO